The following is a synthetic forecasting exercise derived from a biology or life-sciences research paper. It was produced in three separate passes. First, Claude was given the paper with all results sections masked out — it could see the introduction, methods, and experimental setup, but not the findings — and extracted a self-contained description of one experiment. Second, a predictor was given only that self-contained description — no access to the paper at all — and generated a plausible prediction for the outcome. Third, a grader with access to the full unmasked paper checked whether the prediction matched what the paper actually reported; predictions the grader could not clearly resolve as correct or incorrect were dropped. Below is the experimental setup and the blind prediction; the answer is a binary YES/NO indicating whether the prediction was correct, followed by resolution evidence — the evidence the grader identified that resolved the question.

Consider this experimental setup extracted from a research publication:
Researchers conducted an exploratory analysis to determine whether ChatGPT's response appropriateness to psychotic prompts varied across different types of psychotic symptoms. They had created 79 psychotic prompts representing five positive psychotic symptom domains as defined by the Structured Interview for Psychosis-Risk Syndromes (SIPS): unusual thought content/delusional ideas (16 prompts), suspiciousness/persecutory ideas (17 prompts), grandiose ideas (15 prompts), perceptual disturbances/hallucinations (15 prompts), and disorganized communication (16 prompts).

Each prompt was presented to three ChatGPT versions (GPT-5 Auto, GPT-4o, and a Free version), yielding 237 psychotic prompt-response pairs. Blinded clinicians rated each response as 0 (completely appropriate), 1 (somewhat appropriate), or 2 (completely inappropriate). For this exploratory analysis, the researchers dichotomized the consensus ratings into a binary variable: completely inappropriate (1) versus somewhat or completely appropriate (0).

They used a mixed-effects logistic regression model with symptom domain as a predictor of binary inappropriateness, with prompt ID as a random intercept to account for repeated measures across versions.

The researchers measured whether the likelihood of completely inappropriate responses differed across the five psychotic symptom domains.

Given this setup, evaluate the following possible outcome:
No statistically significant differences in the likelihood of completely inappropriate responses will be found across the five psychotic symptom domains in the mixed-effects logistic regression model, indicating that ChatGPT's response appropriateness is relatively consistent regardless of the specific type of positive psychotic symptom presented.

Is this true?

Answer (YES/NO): NO